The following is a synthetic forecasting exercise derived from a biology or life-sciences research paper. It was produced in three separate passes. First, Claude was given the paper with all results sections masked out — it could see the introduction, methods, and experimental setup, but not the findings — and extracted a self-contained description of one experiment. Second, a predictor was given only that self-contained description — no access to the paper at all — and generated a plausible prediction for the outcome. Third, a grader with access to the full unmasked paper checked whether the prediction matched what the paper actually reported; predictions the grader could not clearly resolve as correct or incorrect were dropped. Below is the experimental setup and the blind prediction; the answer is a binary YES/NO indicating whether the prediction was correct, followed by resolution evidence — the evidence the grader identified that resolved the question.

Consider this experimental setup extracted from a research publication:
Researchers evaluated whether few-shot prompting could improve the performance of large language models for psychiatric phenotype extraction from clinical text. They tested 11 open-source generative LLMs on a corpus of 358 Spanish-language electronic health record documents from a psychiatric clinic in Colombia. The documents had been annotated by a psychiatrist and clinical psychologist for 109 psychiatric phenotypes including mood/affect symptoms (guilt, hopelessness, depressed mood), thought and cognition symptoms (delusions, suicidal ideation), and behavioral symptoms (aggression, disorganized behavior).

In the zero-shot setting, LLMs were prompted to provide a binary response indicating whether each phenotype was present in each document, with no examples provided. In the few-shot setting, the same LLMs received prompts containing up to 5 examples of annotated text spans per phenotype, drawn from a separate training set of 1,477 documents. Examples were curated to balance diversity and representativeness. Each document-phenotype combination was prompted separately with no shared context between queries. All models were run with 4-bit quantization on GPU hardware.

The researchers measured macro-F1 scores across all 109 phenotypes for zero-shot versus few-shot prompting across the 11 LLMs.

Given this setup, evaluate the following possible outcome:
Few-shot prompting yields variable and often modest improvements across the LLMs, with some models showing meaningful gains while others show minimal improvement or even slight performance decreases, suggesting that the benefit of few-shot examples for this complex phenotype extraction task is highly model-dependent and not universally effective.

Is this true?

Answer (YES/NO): YES